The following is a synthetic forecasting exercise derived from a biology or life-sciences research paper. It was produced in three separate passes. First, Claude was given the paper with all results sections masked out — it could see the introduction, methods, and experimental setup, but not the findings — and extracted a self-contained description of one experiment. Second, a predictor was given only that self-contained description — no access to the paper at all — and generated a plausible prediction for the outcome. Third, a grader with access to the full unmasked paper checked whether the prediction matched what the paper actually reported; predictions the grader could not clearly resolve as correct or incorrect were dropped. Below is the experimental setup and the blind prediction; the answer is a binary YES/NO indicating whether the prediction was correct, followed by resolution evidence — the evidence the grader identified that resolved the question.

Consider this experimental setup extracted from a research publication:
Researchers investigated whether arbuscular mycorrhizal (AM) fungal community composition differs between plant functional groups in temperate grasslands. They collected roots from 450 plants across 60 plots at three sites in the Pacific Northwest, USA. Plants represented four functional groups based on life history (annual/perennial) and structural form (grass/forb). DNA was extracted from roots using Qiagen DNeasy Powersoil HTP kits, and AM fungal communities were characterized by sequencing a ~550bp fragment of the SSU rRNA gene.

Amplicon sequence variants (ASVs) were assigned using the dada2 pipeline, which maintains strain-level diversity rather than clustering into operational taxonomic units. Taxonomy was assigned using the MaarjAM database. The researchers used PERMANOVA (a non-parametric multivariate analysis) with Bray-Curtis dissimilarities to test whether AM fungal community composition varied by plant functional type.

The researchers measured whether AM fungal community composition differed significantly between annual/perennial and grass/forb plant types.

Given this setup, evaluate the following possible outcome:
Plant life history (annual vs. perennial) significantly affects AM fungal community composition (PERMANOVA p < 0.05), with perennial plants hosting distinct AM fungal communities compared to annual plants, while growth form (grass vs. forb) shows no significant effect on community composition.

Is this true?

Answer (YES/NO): NO